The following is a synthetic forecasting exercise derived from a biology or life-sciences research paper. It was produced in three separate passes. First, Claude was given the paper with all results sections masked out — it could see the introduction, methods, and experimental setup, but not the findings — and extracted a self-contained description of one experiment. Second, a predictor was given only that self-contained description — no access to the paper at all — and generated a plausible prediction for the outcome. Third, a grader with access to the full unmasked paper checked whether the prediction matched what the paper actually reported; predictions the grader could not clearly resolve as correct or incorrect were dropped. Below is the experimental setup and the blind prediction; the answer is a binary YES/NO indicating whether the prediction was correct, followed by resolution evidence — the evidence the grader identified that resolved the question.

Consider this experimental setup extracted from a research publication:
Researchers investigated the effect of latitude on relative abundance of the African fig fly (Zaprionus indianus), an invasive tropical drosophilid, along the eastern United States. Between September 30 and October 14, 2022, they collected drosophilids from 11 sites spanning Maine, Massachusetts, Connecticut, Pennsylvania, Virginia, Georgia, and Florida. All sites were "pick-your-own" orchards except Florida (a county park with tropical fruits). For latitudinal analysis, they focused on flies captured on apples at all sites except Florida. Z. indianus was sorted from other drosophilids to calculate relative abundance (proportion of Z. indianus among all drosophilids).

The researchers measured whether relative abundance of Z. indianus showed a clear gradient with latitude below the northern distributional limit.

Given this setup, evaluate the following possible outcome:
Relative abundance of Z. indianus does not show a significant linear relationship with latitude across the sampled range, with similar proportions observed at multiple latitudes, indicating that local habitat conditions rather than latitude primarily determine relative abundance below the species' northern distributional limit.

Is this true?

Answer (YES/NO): YES